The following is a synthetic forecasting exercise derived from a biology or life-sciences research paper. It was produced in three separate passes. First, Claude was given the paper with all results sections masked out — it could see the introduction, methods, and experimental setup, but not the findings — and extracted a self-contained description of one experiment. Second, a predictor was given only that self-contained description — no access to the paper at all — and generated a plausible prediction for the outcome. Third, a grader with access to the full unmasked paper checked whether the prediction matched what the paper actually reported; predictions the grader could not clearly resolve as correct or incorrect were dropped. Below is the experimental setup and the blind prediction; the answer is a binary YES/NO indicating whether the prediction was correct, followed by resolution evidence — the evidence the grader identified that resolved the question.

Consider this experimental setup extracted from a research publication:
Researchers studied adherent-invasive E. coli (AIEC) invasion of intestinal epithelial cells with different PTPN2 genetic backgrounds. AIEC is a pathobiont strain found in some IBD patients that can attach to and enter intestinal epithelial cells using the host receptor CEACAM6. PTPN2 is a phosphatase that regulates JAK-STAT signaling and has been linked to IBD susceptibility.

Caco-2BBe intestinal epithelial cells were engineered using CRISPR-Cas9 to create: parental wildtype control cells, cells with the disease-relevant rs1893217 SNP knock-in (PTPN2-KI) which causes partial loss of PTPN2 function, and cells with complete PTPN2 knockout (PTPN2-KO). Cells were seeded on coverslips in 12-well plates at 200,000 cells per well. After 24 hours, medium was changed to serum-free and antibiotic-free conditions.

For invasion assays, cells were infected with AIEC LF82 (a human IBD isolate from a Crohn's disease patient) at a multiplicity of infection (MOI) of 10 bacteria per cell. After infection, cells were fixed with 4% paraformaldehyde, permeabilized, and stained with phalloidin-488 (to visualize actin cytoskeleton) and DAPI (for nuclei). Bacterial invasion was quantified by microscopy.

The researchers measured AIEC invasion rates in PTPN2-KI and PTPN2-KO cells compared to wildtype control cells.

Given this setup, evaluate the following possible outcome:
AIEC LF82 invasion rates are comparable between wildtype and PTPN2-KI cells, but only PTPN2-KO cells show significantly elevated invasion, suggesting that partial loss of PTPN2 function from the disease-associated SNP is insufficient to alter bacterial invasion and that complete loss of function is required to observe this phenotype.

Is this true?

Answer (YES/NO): NO